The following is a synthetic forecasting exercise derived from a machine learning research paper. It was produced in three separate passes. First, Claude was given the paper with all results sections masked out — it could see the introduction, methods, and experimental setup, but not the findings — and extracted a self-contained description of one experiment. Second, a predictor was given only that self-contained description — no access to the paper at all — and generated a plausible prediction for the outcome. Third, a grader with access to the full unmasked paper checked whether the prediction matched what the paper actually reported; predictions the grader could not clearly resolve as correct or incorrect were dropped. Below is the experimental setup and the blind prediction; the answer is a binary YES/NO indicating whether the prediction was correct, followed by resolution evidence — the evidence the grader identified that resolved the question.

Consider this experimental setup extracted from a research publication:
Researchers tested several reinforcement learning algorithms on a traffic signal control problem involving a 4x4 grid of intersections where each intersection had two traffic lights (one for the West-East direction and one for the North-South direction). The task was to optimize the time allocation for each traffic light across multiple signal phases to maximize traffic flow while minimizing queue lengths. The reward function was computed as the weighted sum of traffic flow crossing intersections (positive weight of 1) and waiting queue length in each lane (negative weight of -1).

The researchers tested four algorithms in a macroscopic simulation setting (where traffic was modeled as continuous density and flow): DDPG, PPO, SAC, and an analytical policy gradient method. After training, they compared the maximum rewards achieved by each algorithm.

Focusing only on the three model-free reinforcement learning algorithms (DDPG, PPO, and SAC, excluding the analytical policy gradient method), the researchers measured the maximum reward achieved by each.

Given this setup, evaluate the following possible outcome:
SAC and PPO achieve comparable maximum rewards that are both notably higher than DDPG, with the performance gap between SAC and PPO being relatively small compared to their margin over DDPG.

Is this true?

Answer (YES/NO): NO